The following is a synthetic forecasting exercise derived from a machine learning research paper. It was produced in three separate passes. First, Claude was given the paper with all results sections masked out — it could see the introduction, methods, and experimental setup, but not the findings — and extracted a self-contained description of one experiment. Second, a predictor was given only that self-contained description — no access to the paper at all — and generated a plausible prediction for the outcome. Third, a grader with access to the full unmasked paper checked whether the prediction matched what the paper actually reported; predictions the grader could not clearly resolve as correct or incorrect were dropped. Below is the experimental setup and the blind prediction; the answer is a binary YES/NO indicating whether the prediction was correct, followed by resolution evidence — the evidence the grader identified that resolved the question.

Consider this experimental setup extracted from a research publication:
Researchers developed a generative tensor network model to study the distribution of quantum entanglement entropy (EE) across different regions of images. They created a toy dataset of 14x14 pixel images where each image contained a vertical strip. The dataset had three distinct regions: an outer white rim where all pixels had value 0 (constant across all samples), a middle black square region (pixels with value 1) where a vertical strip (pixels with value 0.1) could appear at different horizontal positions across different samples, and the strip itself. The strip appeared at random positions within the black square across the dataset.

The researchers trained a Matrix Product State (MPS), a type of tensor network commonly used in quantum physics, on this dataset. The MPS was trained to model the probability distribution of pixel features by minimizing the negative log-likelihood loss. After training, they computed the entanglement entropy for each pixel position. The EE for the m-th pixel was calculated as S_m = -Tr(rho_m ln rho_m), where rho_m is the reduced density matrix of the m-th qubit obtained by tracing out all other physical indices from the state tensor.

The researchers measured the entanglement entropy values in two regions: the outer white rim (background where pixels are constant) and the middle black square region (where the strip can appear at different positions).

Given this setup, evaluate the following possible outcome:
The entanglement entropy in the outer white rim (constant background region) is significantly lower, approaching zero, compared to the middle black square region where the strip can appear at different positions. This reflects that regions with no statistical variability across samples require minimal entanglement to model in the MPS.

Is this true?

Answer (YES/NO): YES